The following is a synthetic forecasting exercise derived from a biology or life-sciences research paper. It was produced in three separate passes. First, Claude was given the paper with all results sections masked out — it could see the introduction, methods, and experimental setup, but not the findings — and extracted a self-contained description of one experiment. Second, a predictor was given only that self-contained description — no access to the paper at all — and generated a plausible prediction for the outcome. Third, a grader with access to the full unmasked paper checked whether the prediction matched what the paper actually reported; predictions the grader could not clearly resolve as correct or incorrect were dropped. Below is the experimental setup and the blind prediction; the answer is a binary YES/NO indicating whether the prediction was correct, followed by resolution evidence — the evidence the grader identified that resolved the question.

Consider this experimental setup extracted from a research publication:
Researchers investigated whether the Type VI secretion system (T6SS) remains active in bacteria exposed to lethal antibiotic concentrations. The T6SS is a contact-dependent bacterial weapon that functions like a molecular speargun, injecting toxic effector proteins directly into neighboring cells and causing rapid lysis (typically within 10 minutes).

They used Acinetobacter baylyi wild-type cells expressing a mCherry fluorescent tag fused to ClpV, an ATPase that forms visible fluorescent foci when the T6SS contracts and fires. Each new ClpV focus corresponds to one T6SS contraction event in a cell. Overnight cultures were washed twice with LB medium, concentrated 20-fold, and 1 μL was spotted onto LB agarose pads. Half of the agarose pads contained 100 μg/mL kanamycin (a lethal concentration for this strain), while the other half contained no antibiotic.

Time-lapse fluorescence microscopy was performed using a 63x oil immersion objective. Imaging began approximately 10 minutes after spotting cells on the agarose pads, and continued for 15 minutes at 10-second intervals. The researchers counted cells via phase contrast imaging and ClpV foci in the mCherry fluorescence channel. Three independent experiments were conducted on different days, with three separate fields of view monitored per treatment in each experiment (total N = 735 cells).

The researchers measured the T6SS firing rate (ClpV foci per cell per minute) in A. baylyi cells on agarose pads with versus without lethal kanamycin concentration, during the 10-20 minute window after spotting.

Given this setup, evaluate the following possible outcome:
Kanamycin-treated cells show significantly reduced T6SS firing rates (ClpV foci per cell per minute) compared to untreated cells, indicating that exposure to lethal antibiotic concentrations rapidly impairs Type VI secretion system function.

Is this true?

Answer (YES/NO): NO